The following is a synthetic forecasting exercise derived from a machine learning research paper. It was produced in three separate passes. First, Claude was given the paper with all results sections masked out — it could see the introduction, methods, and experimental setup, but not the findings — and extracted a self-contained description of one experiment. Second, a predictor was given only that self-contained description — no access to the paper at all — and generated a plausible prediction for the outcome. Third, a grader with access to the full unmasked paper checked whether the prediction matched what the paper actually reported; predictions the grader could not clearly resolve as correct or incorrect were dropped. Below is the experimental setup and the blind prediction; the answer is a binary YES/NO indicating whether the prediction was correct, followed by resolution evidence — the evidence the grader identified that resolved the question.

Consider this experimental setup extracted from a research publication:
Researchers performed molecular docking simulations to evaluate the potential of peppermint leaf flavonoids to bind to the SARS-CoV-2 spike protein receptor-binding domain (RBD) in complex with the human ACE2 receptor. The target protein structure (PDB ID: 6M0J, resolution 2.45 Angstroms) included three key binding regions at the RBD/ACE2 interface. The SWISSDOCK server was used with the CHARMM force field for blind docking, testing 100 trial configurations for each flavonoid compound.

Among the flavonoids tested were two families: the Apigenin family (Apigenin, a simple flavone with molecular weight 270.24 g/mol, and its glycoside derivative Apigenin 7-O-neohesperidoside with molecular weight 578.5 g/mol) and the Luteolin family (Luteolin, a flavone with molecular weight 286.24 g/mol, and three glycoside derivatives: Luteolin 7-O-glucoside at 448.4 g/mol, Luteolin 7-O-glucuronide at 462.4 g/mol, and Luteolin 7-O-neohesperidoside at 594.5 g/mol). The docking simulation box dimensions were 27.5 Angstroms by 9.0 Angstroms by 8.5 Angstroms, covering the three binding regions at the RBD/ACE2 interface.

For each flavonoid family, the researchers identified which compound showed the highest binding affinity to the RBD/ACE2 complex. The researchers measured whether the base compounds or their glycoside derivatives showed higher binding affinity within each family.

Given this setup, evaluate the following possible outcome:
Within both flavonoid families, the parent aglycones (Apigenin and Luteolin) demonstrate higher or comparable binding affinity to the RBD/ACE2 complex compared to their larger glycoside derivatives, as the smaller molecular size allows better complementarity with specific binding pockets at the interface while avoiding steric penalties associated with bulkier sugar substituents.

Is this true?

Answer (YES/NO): NO